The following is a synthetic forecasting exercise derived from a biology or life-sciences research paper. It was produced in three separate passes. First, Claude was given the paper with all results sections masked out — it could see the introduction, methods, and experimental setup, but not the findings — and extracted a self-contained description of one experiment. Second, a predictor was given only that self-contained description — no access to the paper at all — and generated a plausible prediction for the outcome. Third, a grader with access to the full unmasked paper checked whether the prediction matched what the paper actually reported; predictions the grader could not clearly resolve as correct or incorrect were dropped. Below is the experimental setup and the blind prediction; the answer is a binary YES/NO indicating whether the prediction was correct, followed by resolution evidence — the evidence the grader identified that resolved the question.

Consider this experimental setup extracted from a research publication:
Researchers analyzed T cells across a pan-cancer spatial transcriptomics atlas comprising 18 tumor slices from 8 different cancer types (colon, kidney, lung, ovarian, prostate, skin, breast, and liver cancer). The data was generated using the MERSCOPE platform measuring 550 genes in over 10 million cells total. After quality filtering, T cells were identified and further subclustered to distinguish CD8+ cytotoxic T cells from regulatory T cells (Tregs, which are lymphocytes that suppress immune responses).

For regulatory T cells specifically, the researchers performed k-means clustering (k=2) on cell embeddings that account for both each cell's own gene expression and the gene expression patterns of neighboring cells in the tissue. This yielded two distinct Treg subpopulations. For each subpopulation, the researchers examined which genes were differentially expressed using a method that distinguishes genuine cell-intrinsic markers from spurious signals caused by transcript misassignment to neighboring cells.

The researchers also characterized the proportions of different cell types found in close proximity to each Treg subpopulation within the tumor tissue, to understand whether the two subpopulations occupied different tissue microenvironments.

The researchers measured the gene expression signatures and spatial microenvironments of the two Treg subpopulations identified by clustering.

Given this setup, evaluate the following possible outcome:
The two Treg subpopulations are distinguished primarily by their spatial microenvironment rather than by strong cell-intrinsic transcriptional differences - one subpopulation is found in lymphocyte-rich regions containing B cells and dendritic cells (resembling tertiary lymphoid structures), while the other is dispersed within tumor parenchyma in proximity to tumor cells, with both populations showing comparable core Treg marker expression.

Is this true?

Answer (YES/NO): NO